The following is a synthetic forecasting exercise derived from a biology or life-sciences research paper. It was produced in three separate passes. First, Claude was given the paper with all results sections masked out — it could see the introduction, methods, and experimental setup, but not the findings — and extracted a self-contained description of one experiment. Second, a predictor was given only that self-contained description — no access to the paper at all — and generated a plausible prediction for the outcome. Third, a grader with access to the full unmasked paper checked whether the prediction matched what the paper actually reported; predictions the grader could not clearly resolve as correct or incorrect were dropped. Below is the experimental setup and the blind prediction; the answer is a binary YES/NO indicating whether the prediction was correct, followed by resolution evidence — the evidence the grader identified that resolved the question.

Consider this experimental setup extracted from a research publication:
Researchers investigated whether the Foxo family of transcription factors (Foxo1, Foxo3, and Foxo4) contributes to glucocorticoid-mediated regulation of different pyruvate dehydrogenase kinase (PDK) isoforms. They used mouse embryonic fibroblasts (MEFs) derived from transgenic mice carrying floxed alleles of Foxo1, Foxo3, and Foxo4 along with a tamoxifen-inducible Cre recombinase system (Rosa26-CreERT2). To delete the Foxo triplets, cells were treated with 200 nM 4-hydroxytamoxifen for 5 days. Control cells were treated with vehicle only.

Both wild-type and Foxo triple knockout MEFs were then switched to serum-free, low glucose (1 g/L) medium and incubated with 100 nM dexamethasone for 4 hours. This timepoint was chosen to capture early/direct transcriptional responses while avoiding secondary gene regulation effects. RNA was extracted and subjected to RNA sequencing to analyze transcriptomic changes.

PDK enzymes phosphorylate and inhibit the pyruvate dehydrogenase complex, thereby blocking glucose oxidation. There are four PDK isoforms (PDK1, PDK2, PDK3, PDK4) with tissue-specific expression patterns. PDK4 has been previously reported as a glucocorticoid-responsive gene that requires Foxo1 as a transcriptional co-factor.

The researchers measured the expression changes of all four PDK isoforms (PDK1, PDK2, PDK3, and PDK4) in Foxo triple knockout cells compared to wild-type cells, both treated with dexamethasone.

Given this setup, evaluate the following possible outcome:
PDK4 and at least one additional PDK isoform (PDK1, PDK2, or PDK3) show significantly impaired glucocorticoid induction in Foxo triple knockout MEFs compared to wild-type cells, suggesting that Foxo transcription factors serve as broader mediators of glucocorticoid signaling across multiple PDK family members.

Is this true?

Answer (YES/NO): NO